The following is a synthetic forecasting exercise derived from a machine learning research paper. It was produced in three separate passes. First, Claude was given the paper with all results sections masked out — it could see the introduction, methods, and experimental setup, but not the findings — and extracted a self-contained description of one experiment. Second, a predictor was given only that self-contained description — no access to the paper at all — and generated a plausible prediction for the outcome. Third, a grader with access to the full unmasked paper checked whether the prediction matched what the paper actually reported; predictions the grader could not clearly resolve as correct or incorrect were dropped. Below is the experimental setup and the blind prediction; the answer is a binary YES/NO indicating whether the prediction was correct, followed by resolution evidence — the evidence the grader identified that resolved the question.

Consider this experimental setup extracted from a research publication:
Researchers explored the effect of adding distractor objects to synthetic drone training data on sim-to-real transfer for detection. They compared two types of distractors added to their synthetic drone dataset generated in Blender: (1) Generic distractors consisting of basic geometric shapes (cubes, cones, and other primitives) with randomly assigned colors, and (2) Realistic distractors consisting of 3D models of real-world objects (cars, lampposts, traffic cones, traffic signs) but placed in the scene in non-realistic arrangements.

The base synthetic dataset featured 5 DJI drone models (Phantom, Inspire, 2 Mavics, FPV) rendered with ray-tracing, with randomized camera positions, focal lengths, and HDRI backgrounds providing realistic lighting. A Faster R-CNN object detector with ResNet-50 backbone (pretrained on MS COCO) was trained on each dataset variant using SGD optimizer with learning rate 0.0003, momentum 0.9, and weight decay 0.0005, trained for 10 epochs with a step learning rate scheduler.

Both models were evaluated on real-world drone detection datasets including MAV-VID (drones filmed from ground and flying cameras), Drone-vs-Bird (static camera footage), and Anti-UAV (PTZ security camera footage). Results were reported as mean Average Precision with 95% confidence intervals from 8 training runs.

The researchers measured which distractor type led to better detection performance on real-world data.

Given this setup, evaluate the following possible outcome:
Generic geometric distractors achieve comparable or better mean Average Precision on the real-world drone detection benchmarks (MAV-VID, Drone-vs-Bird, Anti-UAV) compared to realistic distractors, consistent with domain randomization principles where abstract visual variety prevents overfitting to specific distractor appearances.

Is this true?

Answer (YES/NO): YES